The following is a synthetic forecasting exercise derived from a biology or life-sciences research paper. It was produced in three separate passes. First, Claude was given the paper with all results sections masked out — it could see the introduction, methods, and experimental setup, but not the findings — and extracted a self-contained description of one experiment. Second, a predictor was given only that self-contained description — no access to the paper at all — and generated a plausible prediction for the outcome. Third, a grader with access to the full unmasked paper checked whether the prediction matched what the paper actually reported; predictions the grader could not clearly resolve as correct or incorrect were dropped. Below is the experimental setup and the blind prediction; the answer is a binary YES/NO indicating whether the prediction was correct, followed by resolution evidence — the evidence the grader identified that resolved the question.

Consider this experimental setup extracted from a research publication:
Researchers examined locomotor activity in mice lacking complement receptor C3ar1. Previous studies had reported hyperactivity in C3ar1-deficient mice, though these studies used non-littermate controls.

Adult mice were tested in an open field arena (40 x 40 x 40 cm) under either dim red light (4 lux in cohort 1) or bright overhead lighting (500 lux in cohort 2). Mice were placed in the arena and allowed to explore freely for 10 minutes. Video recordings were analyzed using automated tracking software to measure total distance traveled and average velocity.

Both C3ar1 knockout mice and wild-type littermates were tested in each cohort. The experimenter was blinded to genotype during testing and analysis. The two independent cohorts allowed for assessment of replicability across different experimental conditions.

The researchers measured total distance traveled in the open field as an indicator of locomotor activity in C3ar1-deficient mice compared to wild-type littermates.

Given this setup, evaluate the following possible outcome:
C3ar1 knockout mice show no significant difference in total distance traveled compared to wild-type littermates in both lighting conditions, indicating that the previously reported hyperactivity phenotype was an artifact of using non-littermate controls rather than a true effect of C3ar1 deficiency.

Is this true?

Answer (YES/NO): YES